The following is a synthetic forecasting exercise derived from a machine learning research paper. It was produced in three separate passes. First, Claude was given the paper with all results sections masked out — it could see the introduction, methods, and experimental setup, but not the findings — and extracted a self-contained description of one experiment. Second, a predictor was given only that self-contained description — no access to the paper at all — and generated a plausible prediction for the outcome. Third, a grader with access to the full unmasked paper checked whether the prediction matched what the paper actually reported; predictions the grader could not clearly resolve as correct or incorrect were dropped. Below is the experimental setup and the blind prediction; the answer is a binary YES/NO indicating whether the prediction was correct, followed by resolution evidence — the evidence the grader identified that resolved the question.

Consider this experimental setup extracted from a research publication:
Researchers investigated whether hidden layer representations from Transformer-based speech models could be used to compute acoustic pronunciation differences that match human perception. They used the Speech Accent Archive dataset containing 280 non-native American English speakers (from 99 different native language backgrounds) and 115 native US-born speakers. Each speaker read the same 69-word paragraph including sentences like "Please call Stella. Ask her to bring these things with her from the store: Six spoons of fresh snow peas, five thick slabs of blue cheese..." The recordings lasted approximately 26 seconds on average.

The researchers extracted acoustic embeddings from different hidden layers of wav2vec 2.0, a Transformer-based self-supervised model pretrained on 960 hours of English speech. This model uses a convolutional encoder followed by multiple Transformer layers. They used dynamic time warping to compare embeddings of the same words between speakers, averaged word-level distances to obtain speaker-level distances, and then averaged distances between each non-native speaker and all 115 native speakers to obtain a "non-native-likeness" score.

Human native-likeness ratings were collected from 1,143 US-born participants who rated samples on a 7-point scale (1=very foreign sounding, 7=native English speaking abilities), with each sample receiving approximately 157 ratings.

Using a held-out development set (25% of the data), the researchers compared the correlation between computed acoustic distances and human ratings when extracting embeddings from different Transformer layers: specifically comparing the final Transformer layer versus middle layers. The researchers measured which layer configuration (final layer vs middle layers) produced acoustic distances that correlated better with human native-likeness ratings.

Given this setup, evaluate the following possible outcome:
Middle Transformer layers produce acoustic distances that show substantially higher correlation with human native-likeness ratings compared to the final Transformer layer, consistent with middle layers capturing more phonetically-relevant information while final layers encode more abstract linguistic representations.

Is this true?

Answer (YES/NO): YES